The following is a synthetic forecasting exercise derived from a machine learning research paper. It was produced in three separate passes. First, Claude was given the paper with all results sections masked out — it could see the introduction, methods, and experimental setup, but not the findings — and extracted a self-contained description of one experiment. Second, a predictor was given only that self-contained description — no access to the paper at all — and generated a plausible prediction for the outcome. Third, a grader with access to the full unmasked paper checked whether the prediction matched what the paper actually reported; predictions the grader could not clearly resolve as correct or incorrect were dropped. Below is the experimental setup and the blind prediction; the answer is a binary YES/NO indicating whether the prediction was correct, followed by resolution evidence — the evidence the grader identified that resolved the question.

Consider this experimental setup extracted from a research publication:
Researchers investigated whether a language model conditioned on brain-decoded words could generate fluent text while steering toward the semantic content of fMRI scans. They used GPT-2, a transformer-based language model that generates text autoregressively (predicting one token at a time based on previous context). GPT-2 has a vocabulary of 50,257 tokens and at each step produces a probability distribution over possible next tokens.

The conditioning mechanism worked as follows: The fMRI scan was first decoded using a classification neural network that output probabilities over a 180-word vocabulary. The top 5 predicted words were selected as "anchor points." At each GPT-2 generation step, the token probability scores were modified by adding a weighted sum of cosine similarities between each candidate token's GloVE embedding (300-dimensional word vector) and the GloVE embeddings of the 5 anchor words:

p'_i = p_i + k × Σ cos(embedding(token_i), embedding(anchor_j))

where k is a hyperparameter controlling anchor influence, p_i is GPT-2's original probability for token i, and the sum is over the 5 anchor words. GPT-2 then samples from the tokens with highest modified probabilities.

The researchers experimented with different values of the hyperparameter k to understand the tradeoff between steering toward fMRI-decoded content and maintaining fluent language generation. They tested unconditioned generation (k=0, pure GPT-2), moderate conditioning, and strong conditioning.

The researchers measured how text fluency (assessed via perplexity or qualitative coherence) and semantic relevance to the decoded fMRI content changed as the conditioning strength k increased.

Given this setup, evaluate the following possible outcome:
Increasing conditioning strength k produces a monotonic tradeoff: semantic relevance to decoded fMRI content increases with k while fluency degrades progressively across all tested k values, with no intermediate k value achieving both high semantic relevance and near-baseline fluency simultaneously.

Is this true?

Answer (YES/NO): NO